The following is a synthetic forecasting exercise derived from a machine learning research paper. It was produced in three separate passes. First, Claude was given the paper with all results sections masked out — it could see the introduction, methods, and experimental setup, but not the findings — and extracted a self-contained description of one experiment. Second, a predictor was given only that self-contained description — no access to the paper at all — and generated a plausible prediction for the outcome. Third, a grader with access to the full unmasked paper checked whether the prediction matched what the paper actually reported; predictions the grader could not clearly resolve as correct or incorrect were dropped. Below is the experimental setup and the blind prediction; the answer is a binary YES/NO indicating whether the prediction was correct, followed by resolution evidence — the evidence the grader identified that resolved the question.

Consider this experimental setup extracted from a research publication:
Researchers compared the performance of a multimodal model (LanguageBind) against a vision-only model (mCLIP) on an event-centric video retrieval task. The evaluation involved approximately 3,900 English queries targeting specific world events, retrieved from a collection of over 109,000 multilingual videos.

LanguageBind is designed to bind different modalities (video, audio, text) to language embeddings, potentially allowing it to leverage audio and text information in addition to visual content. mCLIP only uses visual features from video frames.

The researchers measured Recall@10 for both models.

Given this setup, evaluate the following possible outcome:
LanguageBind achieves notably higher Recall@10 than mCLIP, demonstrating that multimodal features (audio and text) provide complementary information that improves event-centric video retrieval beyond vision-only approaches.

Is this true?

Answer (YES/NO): NO